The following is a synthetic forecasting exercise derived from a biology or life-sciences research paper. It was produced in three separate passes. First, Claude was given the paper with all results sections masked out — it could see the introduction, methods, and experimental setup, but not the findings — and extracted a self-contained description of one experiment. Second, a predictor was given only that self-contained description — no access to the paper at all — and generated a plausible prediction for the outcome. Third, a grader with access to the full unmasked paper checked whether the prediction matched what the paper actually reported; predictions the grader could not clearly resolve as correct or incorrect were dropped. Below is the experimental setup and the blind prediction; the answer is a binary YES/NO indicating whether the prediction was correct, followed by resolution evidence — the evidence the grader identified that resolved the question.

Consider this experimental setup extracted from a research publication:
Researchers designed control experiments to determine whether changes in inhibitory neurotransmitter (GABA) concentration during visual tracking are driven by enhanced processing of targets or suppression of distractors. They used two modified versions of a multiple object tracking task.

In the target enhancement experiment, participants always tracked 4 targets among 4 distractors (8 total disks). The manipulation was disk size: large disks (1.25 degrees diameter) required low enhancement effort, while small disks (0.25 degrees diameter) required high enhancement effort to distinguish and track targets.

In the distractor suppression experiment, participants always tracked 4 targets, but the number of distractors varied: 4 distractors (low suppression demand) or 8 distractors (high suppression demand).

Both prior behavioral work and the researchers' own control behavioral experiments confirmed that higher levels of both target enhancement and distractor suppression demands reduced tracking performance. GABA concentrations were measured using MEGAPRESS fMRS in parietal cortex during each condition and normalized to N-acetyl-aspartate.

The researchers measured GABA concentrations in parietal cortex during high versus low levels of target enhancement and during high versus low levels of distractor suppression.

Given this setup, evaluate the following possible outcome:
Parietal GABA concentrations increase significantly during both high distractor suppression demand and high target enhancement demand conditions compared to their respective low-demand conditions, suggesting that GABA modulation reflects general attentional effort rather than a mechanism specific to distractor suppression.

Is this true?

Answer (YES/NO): NO